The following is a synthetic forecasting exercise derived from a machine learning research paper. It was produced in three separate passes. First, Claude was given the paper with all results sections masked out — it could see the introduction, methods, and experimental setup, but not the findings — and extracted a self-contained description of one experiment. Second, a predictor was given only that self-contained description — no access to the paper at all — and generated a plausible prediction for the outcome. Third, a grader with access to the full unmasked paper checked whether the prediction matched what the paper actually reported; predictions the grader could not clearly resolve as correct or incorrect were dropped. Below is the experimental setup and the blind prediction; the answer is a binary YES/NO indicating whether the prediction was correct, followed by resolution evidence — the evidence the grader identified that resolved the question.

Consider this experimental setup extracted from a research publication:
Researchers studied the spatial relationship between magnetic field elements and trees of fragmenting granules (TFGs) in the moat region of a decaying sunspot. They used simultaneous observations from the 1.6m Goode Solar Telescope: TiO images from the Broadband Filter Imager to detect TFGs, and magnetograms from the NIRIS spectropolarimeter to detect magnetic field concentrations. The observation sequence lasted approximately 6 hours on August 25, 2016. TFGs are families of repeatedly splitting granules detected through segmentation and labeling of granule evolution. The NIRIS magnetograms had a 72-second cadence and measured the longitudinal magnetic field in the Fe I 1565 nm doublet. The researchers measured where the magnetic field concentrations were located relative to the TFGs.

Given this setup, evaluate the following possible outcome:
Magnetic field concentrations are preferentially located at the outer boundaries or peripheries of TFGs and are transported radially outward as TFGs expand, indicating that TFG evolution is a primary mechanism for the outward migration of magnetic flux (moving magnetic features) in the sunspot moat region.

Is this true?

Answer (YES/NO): YES